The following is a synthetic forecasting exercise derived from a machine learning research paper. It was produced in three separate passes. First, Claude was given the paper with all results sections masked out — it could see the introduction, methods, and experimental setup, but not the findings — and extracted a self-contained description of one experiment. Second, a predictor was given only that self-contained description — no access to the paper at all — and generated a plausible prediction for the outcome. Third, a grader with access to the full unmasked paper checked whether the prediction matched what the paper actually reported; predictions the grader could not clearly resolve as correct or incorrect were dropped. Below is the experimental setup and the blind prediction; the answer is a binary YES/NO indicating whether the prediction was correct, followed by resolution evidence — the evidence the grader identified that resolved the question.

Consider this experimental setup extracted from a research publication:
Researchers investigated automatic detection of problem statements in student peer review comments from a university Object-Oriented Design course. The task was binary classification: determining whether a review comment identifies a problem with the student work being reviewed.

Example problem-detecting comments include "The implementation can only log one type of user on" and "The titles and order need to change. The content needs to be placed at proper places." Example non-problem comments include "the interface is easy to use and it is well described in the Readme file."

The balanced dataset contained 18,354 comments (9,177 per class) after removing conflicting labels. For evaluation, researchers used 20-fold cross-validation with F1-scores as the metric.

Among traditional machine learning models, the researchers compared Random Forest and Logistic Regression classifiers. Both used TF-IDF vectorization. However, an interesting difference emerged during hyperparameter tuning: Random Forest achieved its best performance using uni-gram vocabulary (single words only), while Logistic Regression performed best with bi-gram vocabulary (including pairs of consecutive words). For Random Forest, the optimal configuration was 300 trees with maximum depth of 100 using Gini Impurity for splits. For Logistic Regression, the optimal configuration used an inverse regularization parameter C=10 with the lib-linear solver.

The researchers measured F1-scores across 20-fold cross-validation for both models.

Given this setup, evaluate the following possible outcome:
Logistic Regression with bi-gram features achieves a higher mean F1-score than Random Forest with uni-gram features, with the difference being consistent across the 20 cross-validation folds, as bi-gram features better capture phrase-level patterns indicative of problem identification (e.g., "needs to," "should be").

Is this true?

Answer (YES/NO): YES